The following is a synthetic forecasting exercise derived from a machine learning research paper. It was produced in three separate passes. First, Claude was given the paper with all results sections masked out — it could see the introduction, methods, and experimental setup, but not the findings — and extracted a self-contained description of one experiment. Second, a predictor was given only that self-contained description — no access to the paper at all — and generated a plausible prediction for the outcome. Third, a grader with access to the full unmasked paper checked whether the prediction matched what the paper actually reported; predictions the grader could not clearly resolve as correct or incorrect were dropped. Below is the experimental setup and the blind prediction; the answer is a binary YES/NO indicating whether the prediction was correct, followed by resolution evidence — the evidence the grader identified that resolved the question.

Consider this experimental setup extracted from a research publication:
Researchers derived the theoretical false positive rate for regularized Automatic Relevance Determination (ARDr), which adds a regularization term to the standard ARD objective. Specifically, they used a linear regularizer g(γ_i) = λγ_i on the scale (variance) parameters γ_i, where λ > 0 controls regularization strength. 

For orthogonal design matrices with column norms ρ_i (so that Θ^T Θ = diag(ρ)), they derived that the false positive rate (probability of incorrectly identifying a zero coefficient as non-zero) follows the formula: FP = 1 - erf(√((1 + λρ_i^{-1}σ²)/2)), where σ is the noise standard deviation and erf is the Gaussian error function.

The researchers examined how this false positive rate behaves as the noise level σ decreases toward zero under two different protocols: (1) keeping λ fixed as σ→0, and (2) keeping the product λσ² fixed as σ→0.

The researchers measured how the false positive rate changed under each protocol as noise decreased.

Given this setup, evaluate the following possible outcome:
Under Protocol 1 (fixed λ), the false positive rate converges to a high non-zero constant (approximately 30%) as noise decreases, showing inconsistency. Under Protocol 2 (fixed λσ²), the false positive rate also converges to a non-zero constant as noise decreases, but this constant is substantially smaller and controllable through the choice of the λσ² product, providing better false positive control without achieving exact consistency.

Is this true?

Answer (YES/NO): YES